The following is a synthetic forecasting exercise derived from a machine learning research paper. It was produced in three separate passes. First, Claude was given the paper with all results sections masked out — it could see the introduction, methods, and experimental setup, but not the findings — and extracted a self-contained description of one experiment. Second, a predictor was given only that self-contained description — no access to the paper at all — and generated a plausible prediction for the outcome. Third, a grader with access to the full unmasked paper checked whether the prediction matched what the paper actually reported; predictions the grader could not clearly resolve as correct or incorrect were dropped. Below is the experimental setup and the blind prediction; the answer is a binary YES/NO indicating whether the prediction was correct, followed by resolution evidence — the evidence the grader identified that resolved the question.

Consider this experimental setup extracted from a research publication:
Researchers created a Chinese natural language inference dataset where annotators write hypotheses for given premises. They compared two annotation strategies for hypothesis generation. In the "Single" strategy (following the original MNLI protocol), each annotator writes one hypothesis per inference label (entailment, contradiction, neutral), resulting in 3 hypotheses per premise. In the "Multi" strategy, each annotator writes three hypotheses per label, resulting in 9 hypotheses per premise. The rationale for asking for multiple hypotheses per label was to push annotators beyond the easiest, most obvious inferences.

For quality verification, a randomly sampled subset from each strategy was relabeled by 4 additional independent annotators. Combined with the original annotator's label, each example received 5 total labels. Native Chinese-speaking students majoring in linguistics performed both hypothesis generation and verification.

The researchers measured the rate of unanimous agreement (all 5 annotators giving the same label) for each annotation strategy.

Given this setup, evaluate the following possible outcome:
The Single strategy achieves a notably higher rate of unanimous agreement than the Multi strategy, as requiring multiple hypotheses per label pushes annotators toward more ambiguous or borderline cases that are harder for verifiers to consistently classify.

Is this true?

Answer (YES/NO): NO